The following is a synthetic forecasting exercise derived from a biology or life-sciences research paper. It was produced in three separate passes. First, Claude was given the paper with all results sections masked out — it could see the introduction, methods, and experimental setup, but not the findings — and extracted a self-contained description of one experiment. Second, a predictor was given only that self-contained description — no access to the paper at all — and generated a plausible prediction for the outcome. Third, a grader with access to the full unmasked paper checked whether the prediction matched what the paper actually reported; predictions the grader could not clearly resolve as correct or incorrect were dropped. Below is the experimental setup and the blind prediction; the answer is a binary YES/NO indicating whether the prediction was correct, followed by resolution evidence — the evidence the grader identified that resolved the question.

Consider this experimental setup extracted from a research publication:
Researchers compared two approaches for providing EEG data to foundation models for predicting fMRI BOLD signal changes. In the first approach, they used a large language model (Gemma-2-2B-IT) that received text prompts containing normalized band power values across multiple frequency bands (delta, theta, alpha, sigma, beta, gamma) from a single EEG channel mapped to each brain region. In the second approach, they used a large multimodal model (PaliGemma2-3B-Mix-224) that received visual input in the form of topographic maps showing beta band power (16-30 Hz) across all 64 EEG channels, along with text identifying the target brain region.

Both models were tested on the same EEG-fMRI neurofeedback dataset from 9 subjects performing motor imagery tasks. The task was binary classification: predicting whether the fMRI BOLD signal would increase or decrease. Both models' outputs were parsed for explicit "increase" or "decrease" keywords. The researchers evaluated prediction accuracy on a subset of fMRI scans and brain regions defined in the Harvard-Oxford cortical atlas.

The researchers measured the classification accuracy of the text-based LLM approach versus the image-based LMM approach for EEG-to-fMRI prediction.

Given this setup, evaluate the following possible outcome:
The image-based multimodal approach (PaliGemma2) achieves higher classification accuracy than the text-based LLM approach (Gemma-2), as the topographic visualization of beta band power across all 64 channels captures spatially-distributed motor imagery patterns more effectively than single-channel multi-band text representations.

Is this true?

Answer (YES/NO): NO